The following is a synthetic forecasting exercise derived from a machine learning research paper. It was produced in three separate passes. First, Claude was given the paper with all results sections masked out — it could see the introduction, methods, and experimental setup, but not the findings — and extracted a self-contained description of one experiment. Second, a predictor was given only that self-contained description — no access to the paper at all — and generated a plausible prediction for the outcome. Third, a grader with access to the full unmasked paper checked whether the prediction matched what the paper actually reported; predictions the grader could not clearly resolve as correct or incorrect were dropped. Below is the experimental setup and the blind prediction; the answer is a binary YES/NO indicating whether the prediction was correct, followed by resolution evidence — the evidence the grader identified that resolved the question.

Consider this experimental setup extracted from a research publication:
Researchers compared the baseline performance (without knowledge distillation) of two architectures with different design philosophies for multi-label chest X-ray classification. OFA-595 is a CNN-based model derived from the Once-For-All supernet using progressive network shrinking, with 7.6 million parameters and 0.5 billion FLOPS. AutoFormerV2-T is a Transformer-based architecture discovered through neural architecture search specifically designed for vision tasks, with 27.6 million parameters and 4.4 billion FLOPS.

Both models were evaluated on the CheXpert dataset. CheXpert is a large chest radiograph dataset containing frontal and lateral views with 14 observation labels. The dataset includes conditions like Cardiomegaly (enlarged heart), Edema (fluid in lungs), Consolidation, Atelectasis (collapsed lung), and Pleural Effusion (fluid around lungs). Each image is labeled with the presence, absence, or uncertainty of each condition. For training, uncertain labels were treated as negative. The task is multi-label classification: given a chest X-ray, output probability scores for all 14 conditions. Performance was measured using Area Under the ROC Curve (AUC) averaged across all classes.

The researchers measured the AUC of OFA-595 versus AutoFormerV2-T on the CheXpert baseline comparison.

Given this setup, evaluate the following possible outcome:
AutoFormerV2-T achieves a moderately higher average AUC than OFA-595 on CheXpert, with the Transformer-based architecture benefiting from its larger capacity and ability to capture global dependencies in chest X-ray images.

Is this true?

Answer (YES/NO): NO